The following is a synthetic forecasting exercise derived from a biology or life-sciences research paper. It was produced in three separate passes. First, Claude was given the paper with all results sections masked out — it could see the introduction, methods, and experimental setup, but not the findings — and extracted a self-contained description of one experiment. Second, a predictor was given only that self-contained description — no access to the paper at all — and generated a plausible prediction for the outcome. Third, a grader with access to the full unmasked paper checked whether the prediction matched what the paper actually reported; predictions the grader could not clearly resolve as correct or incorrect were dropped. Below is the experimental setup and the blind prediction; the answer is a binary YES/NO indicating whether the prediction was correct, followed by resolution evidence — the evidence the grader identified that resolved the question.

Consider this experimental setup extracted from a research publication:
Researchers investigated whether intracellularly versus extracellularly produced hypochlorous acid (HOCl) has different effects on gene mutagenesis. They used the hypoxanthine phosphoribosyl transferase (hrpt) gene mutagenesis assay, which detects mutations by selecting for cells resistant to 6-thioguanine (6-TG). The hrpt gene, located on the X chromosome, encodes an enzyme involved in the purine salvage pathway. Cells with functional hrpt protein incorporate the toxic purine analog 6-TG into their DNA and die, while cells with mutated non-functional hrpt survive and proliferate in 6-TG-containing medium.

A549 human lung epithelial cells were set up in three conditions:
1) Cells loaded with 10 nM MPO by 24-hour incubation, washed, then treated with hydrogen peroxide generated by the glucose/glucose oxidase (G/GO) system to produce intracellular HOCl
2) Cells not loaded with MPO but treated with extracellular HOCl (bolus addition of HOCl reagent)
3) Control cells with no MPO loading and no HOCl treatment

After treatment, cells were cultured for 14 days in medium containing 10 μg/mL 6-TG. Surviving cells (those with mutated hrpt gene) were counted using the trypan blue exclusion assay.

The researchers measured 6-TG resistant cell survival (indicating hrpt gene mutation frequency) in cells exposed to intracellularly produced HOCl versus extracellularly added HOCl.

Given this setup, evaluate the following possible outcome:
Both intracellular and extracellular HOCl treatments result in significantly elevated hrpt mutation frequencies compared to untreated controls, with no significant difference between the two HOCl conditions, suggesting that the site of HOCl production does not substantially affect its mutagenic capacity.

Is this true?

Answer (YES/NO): NO